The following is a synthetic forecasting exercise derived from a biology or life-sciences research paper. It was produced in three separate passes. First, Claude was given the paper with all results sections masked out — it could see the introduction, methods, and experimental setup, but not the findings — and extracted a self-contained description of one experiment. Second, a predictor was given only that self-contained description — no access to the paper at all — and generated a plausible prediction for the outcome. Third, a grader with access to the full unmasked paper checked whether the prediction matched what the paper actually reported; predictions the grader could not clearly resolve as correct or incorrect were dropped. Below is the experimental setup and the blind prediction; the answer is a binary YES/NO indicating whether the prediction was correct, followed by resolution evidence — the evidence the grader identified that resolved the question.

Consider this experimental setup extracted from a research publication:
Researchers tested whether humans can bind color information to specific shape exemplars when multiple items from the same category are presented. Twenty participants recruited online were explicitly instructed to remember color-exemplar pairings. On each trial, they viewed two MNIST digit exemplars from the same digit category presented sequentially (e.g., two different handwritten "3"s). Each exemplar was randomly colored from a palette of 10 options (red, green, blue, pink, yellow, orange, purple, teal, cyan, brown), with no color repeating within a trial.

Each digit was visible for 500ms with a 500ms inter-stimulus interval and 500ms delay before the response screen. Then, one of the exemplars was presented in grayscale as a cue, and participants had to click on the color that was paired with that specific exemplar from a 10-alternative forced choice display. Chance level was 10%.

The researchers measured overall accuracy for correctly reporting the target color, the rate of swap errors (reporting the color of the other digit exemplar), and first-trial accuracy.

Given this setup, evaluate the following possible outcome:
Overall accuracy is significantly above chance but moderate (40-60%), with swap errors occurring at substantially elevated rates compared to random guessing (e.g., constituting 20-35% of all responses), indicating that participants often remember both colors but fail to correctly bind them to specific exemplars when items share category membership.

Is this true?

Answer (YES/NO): NO